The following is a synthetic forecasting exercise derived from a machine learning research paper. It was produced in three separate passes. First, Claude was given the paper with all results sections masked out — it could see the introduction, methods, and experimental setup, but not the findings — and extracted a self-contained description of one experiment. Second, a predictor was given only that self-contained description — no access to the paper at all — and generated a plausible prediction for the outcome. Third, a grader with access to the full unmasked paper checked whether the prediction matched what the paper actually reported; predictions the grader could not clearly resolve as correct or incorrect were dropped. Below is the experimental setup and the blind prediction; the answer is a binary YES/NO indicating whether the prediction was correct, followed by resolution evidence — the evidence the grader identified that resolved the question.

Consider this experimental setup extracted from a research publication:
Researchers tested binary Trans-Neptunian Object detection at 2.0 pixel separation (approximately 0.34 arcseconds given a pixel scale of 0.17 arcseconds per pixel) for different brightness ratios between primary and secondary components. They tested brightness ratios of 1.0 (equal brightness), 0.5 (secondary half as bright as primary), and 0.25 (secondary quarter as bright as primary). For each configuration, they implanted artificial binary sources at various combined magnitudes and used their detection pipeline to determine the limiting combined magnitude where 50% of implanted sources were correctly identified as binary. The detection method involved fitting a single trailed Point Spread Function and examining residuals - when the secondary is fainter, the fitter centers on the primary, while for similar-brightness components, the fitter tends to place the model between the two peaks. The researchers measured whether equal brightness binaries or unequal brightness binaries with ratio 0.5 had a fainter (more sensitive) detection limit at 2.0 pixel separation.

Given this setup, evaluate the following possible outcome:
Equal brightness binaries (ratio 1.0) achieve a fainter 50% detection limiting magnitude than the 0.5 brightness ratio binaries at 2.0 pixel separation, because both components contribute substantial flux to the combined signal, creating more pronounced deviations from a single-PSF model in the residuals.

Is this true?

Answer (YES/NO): NO